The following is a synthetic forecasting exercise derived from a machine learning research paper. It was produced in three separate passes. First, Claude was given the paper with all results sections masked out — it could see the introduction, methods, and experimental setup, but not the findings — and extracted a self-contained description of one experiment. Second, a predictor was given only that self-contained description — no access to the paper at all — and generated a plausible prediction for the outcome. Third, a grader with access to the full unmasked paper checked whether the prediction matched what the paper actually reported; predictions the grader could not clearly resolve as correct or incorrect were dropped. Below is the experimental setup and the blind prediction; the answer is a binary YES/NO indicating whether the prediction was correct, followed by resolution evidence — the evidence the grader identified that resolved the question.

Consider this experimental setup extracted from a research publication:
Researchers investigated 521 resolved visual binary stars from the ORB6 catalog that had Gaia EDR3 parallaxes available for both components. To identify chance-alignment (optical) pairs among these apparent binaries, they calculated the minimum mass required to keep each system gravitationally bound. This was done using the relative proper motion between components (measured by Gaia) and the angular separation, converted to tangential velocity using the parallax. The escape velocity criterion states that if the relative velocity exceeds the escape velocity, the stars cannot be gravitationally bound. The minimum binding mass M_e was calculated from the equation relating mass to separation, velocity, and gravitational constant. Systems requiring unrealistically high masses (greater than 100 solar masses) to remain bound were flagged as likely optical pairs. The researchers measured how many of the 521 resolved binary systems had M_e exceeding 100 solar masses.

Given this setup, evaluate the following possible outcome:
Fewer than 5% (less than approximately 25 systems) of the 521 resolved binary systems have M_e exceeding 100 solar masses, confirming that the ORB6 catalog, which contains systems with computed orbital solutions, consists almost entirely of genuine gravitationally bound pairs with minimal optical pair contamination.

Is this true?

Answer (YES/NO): YES